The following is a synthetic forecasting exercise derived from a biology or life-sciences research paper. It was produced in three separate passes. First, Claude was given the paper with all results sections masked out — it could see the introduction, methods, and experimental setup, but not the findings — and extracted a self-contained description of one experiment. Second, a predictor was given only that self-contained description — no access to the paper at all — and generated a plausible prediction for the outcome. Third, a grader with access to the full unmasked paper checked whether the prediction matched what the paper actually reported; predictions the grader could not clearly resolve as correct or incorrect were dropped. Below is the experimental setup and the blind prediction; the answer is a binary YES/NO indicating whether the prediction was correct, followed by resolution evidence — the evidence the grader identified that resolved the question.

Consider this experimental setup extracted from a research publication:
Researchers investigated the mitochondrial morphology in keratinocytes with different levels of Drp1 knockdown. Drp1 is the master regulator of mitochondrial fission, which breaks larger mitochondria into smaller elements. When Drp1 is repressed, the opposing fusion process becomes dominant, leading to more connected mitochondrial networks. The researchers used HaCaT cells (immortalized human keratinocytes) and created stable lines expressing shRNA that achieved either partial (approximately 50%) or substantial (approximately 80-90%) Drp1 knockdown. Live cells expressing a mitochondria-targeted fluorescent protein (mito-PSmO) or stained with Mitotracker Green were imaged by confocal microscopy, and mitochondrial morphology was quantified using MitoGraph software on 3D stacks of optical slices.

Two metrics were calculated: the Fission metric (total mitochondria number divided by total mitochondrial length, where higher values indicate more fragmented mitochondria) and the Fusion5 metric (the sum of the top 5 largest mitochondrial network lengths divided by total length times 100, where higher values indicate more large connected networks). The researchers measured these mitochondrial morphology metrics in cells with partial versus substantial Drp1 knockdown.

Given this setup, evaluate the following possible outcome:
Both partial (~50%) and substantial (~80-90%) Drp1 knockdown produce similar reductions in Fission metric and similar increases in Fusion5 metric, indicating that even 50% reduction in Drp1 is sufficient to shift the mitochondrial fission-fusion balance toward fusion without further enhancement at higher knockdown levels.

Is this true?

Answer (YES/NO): NO